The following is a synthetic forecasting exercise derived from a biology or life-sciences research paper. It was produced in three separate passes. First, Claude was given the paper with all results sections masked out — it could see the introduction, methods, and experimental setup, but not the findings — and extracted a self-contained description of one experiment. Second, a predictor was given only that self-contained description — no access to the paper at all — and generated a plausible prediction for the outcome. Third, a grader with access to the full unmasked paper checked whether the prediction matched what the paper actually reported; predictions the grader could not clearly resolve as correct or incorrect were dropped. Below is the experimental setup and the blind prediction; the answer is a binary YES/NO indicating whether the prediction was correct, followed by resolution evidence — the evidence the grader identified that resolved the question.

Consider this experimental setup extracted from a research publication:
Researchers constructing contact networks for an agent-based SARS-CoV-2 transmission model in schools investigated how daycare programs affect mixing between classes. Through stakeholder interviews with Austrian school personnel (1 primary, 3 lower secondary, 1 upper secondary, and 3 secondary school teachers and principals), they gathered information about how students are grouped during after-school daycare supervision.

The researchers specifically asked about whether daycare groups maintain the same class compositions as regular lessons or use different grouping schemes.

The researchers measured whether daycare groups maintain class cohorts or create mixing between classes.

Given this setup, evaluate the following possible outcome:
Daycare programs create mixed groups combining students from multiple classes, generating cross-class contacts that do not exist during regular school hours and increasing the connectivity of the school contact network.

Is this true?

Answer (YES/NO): YES